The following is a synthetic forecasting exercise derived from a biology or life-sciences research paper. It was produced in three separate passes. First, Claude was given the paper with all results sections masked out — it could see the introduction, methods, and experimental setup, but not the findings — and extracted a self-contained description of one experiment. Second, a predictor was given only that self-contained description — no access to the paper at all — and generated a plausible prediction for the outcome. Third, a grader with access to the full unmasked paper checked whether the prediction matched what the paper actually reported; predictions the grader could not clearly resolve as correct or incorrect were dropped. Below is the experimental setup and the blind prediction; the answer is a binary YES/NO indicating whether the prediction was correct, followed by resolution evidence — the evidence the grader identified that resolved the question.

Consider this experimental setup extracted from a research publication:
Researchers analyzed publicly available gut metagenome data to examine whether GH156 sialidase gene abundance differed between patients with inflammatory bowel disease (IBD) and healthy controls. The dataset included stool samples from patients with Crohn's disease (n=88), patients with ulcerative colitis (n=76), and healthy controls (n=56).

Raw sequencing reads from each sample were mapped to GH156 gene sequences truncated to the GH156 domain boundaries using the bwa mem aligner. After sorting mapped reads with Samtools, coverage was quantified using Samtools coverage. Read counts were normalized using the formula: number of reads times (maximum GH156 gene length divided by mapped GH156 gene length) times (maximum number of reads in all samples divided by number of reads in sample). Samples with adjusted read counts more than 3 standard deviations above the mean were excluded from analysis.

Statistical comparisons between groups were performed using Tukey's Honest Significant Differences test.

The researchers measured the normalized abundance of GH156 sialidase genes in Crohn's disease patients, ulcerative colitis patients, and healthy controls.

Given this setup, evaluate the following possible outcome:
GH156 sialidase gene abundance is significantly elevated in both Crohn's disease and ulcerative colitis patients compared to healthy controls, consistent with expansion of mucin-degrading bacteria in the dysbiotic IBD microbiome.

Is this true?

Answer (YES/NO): NO